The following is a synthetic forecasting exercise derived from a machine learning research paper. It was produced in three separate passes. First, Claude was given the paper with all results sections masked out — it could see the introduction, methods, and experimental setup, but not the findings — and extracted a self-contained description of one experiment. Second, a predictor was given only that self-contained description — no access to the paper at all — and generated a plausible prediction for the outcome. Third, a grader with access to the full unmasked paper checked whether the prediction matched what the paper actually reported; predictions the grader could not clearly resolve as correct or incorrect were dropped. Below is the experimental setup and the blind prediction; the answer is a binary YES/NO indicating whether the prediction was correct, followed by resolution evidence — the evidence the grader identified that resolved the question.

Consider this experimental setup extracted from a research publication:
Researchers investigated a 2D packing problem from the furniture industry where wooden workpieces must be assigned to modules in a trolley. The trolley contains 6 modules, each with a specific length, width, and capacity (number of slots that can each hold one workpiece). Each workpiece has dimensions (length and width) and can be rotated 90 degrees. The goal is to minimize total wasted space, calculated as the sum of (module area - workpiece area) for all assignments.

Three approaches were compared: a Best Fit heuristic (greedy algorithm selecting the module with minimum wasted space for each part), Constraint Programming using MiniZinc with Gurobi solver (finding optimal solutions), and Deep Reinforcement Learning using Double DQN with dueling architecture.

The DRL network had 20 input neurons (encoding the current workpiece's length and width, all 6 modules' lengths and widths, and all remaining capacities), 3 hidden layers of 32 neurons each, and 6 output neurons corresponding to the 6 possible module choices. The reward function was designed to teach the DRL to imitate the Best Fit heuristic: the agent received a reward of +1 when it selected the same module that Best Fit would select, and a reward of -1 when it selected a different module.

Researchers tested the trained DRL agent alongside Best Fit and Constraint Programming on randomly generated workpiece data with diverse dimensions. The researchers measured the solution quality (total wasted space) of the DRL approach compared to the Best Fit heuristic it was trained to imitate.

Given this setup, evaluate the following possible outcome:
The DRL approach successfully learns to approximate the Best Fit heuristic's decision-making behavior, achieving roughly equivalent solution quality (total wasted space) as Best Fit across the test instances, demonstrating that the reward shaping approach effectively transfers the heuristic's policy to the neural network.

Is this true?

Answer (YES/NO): NO